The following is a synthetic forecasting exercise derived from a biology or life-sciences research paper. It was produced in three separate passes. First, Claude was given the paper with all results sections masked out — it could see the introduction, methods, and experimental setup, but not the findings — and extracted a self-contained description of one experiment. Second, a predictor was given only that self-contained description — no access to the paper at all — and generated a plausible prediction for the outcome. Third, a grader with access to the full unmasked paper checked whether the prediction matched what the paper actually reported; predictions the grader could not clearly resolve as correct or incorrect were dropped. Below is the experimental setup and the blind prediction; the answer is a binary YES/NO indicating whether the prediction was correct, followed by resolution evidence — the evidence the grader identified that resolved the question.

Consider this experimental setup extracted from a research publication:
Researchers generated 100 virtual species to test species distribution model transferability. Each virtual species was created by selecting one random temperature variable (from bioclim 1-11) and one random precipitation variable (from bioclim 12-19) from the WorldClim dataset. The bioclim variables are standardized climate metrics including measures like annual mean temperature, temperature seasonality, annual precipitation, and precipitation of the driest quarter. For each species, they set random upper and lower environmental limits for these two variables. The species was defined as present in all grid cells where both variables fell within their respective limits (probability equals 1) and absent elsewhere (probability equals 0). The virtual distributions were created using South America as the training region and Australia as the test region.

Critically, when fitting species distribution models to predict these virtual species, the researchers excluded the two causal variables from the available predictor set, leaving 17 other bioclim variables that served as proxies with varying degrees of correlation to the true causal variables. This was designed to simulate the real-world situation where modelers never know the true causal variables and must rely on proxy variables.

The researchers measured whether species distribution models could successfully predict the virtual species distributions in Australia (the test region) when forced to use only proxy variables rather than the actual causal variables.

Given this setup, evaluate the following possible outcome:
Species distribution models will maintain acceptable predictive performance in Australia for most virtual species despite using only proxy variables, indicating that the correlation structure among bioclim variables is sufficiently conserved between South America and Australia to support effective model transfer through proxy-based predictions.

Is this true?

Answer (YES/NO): YES